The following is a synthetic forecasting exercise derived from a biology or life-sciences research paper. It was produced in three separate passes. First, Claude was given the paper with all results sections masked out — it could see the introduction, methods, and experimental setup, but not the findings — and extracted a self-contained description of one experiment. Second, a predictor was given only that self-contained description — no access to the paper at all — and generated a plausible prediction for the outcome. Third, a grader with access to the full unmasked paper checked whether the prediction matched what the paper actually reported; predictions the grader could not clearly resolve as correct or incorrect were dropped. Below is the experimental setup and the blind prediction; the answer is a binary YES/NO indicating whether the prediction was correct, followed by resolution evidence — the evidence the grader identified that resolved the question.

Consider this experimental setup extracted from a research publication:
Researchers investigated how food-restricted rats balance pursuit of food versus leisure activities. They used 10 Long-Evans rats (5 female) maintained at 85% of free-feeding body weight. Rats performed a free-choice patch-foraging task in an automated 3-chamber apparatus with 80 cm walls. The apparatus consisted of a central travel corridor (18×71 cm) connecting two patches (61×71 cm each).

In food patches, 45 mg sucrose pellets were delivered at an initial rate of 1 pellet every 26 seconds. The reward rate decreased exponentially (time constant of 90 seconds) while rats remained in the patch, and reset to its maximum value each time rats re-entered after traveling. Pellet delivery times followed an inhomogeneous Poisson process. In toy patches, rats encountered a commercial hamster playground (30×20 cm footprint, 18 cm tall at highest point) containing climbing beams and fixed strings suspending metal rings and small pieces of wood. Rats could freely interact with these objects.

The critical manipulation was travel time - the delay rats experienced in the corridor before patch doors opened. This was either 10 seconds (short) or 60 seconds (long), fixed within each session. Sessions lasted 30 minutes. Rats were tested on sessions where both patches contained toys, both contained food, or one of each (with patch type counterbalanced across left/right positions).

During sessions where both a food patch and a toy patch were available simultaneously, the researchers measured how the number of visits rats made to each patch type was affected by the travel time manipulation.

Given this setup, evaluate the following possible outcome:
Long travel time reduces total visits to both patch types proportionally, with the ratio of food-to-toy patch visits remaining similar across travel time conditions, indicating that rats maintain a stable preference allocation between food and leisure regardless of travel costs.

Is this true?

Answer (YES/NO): YES